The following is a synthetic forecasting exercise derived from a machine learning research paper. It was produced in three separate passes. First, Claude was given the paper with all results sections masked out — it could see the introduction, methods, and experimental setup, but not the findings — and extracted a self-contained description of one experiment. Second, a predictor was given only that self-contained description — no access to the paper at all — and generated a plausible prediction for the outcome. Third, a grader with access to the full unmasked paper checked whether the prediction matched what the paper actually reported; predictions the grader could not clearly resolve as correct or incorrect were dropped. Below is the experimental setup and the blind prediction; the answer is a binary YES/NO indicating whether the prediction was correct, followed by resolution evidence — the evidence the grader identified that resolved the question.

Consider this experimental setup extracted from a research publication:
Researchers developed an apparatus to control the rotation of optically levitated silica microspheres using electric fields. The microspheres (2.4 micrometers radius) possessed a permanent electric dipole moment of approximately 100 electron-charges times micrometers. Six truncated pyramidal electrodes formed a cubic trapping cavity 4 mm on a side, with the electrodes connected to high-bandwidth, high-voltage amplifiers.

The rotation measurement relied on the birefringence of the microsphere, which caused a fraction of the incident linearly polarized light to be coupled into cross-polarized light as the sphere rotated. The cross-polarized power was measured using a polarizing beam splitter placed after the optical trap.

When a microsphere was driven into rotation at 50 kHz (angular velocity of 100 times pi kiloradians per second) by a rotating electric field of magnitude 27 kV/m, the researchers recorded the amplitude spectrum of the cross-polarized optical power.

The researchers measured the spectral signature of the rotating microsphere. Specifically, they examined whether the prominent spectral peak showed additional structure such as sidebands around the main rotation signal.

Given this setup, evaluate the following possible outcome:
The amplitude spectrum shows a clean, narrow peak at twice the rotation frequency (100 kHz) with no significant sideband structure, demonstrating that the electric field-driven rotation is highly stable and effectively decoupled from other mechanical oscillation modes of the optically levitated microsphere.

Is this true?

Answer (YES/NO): NO